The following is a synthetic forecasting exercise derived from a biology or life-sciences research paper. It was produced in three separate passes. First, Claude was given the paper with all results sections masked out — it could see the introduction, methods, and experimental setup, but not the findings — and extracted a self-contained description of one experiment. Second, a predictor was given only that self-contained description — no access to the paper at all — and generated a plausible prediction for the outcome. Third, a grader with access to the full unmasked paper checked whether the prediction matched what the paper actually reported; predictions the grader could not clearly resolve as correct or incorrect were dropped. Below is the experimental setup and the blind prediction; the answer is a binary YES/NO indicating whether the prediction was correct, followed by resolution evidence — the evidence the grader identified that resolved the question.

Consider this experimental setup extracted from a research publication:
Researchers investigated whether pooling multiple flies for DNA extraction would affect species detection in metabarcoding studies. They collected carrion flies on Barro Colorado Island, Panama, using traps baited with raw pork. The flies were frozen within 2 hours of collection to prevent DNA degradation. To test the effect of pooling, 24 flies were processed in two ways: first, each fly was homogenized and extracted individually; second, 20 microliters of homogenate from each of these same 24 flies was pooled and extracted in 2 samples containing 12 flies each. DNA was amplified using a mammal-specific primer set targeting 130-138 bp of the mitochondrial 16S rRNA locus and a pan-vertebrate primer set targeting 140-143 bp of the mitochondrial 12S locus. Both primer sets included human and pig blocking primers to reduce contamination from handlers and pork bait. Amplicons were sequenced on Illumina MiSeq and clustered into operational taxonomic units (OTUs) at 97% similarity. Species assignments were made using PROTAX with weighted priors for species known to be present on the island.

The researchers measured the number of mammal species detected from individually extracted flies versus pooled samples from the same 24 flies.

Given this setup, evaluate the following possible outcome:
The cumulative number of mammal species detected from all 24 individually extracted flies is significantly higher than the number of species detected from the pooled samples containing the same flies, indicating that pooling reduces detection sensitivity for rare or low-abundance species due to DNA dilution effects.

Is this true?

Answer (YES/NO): YES